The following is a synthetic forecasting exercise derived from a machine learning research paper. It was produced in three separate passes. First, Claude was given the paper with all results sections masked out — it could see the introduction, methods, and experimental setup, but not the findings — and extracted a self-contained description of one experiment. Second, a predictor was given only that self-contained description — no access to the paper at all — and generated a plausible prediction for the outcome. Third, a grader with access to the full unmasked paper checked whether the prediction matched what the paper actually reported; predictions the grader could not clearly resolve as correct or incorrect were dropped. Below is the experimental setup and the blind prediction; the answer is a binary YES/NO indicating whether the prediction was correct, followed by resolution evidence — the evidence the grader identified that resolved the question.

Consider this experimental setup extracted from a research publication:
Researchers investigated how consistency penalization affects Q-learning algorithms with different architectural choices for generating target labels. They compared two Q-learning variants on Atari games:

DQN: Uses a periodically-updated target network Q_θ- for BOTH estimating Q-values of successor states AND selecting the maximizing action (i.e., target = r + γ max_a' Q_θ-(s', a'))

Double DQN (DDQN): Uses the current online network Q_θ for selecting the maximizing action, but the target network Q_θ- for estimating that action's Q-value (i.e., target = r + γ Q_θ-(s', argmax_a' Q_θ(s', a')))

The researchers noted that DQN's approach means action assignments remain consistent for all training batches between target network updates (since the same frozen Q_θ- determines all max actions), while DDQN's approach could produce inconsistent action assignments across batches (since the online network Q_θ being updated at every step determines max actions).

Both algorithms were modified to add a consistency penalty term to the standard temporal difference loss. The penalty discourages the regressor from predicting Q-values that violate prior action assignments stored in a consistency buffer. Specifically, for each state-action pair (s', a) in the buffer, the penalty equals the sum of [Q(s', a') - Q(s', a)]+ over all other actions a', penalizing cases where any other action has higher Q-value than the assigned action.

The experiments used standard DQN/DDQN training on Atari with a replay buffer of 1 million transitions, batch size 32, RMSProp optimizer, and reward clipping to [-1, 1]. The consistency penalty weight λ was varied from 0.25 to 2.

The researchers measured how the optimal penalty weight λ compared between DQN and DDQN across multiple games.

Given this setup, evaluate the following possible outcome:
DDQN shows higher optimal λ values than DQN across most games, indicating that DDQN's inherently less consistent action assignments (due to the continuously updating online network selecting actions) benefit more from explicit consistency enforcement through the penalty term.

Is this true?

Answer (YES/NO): NO